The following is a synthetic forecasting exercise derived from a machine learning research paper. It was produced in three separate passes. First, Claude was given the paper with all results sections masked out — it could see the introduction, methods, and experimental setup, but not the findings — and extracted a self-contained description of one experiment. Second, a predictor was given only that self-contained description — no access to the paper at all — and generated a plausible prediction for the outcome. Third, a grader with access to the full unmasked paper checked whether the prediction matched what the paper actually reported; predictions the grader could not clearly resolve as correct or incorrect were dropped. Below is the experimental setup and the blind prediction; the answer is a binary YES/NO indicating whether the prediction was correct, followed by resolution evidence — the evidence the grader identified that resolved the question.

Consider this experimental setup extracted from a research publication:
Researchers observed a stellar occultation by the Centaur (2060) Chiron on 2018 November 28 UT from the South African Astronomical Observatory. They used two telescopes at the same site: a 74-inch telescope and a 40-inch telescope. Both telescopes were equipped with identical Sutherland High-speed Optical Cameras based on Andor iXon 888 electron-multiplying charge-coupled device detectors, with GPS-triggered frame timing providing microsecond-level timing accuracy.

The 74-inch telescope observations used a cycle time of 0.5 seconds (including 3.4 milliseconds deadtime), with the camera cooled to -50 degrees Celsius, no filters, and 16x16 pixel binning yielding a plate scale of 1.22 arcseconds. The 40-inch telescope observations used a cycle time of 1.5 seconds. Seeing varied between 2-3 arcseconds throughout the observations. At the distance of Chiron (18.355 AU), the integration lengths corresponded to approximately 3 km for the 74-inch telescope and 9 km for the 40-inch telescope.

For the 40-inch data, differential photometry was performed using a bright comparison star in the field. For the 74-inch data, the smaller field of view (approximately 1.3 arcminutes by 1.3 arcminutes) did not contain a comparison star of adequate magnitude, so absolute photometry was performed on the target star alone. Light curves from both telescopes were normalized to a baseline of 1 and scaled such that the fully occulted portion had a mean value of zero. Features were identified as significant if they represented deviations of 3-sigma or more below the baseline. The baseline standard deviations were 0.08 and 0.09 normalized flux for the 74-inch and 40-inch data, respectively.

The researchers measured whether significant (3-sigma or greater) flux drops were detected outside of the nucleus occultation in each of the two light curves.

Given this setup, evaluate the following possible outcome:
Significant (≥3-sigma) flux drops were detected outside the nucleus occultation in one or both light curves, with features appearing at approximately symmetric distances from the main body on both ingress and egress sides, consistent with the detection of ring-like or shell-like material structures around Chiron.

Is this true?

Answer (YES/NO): YES